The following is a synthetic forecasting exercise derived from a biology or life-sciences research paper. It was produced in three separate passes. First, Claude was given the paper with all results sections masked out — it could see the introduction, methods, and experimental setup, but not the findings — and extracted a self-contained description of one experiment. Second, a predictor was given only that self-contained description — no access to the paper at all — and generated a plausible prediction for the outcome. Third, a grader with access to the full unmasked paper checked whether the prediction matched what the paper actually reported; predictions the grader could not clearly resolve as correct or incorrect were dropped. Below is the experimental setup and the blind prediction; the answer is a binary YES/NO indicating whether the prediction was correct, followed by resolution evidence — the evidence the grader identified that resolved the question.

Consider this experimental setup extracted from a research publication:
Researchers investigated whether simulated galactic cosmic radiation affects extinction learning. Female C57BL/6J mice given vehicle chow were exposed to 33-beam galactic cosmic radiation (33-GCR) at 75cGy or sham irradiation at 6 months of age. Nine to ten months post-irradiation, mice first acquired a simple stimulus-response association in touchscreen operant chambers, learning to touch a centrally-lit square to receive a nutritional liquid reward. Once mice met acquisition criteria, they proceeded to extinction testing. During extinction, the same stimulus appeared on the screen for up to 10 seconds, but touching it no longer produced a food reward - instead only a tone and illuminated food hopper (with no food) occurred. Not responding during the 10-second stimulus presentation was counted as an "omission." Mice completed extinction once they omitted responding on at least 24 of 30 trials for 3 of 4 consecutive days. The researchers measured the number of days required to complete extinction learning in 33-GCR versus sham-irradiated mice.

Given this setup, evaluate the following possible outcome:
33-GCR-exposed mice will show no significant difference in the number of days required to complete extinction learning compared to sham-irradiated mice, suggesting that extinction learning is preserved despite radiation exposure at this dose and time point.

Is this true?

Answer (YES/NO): YES